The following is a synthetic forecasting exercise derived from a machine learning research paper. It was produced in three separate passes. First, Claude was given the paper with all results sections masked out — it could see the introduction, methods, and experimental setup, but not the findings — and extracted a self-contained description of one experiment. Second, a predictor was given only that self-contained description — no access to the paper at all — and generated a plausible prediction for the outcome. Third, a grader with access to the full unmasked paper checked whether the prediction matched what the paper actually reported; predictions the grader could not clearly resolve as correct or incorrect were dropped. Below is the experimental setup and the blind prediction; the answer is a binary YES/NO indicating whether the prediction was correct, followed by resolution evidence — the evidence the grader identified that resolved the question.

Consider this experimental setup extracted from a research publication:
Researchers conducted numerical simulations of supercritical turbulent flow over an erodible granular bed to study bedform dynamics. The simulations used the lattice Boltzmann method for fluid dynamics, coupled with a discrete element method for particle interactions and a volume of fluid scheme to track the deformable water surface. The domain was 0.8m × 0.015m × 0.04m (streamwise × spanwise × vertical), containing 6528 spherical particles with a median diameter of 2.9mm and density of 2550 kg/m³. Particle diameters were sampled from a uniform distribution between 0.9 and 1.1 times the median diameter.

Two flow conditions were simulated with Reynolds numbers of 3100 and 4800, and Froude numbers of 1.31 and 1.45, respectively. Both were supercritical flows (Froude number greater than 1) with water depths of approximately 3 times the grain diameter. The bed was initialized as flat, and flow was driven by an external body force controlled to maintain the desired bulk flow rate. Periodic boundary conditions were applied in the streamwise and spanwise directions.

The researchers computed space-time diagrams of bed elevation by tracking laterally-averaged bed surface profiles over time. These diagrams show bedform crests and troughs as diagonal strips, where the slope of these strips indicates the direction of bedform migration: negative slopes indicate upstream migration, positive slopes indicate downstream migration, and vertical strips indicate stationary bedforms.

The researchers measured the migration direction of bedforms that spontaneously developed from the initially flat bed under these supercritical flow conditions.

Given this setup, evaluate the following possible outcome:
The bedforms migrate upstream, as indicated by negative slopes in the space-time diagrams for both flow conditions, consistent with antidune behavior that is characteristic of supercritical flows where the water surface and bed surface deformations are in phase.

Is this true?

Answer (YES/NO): YES